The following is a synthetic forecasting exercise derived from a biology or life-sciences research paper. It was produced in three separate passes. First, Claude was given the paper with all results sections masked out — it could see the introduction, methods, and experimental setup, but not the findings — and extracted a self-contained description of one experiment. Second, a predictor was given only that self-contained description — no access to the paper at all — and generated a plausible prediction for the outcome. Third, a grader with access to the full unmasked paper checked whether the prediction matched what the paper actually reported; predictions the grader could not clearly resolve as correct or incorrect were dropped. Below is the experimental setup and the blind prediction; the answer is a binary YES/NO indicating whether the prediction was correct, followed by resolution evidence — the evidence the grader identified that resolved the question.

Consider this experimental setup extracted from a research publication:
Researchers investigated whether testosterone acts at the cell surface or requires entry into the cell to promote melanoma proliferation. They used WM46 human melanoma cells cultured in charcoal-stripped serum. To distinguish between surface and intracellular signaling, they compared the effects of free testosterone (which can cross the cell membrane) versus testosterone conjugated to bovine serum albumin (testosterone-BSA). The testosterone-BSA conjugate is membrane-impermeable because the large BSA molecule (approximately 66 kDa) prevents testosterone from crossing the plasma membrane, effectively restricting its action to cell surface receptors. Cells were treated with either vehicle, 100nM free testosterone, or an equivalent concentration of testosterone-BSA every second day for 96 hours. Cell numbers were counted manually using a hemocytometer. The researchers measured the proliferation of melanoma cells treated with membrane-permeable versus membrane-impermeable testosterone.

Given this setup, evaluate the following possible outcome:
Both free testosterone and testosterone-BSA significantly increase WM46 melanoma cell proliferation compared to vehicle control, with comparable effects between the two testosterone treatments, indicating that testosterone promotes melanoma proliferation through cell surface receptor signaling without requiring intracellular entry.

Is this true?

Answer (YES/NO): YES